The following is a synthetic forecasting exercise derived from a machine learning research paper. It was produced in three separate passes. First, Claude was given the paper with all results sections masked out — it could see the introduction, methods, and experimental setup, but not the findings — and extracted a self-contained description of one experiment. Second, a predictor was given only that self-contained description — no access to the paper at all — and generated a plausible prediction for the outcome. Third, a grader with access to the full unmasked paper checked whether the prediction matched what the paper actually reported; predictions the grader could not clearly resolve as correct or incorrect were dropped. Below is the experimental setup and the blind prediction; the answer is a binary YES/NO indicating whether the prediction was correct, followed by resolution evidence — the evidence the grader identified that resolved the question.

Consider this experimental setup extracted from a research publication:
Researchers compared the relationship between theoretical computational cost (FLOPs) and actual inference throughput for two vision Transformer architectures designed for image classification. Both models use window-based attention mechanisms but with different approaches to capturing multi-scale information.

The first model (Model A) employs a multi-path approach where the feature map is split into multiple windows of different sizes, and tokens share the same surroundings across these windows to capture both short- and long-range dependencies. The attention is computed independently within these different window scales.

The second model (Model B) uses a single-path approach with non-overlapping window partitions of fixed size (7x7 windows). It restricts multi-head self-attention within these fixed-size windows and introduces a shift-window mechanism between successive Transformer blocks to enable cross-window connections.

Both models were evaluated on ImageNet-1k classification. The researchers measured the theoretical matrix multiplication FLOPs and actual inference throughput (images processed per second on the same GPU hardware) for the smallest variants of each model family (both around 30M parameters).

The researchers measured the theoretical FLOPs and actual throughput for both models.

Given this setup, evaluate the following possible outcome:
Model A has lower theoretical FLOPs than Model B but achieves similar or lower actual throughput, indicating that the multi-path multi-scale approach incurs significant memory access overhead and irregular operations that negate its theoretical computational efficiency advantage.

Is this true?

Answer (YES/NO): NO